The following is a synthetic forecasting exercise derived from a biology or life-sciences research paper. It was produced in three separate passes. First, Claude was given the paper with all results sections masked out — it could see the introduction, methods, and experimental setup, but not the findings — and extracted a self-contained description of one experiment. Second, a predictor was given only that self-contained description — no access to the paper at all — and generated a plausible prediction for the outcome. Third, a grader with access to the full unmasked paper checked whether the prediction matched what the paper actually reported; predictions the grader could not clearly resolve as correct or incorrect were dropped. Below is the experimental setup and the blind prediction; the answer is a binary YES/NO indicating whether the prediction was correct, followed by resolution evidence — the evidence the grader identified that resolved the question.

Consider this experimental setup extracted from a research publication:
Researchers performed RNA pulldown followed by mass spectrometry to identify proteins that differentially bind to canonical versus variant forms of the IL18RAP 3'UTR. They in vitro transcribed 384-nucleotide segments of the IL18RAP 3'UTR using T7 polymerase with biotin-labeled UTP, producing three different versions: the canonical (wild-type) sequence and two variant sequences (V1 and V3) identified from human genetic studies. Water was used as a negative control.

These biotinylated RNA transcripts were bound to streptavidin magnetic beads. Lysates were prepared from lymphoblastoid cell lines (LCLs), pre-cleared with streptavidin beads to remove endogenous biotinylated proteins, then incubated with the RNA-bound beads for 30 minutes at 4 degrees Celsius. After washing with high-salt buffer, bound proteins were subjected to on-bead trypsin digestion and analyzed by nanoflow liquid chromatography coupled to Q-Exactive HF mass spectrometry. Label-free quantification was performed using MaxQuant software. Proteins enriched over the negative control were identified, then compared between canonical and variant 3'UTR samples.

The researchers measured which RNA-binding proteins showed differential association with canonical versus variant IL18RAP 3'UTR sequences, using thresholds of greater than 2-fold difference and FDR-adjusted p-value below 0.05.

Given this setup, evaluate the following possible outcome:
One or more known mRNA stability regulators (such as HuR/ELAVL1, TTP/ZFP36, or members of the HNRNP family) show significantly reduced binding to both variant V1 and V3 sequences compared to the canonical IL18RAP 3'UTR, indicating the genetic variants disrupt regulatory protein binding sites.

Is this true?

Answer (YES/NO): NO